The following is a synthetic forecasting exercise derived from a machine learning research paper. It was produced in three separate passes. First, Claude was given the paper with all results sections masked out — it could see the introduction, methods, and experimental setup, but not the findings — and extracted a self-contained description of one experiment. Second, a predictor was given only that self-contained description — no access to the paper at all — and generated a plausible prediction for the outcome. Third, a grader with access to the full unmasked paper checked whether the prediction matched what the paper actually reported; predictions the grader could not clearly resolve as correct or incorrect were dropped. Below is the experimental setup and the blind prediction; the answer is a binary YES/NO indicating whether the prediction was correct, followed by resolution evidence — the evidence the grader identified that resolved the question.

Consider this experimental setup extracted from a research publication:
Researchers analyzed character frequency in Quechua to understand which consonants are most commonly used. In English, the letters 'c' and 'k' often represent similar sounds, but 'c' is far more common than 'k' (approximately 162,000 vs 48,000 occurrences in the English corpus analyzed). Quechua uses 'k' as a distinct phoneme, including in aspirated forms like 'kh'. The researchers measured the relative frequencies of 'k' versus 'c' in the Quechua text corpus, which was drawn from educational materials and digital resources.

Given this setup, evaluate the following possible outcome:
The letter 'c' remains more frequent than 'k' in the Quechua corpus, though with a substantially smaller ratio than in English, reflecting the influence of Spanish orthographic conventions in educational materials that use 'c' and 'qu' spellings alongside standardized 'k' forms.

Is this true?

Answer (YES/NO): NO